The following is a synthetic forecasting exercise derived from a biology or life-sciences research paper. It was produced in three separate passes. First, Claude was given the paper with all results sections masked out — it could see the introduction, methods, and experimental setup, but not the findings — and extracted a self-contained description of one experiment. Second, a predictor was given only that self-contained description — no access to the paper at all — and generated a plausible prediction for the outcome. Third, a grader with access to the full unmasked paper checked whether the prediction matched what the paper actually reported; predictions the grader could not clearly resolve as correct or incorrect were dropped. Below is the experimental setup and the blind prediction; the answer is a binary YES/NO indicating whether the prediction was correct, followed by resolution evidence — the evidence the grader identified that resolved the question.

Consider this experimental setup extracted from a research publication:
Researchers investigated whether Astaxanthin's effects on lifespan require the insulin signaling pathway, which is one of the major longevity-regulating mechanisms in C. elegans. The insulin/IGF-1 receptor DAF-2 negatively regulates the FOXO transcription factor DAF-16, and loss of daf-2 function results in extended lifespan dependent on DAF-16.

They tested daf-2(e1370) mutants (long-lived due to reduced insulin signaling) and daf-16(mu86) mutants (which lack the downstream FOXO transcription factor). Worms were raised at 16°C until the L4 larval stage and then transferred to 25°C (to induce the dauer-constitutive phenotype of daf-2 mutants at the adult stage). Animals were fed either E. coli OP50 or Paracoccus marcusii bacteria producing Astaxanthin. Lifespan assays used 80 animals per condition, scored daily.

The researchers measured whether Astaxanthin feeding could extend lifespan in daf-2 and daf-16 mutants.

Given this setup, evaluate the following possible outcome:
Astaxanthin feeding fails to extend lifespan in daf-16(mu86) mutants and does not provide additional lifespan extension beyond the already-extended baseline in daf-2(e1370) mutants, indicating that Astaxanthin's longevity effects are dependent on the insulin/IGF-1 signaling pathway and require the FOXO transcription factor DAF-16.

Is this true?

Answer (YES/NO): NO